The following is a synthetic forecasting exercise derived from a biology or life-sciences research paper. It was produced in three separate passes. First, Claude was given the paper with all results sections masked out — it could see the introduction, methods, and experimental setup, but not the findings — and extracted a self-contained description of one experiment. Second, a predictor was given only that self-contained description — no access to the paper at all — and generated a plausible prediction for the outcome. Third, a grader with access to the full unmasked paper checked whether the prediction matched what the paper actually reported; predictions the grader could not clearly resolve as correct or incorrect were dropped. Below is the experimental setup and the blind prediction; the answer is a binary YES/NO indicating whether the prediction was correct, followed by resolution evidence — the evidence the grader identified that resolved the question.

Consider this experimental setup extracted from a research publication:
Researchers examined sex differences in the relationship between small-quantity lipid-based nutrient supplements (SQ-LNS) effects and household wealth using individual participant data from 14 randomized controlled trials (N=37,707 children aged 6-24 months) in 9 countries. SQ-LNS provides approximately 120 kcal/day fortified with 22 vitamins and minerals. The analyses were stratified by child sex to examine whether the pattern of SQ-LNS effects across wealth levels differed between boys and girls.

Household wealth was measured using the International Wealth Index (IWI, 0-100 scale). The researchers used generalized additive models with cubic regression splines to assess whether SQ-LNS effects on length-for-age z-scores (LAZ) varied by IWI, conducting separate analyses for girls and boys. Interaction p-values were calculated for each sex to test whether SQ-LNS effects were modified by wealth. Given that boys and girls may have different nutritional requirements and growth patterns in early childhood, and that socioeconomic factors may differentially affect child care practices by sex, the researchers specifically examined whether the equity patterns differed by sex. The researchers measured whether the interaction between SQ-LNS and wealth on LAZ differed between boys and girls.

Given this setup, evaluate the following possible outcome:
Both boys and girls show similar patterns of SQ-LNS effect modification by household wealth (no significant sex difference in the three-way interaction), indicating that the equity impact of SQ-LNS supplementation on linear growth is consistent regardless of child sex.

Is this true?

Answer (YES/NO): YES